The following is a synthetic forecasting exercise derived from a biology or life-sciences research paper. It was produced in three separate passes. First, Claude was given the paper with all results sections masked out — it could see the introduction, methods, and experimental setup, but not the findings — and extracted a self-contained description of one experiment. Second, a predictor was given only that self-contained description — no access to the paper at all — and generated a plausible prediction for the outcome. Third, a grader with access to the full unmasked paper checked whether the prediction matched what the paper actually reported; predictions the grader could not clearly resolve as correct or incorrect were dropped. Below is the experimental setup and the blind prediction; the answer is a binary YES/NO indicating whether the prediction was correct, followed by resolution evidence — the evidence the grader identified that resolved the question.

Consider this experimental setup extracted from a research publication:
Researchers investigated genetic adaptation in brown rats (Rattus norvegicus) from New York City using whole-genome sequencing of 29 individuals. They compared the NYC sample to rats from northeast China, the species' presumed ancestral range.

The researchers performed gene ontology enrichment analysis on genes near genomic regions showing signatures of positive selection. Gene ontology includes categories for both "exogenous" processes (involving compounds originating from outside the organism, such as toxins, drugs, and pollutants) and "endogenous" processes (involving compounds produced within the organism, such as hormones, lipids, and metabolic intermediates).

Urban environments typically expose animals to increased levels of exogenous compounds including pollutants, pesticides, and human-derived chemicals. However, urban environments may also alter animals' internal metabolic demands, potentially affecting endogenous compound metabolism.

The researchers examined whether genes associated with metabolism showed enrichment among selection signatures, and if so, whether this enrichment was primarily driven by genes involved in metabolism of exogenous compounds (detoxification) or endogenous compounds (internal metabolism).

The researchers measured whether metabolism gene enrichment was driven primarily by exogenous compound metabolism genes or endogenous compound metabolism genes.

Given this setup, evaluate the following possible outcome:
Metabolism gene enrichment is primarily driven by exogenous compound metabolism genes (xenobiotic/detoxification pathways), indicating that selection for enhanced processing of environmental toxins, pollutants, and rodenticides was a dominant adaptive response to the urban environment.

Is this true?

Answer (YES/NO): NO